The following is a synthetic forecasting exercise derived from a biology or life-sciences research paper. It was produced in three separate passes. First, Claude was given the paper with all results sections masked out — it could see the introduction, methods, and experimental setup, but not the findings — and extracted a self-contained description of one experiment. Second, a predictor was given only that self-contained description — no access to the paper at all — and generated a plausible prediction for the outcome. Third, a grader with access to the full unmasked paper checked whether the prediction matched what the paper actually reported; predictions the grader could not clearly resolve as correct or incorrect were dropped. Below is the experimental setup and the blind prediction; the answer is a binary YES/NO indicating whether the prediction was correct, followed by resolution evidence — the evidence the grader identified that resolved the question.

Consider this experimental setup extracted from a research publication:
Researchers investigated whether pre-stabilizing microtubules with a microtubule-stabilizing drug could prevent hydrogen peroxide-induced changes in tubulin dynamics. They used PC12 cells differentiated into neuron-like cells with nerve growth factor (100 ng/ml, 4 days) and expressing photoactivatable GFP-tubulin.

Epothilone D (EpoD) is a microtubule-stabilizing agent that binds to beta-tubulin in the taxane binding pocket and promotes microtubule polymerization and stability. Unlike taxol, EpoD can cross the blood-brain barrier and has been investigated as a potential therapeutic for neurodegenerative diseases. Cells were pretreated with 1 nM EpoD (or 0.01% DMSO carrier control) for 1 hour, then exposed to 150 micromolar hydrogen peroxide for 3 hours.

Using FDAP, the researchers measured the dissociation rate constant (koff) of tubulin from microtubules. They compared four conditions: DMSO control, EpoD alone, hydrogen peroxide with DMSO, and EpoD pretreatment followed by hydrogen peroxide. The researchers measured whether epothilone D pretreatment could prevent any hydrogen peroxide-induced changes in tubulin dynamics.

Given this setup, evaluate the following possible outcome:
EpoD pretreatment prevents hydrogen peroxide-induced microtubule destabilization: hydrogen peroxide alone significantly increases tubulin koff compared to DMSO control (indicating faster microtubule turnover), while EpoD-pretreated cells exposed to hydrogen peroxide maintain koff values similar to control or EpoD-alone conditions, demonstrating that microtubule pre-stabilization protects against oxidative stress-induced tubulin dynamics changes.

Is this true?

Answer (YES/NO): YES